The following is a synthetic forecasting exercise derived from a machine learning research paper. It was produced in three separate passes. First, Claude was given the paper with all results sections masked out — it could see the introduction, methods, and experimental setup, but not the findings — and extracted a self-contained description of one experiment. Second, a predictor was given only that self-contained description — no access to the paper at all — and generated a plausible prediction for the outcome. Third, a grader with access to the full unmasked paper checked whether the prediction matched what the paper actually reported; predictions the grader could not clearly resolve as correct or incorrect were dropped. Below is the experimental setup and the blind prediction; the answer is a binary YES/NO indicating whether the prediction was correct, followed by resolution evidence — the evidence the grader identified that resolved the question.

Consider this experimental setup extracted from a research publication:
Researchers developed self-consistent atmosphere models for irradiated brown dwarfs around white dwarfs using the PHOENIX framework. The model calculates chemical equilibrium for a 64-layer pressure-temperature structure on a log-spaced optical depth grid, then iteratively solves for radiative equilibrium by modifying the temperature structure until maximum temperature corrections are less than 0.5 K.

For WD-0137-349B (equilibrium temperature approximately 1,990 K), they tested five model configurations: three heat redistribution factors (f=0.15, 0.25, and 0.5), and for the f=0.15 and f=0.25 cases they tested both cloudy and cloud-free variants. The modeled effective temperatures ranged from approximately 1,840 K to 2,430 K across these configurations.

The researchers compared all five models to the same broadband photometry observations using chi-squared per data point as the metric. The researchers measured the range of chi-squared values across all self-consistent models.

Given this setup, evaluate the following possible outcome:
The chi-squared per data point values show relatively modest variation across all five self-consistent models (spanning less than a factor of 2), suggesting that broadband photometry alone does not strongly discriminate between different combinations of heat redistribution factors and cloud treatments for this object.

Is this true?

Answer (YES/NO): NO